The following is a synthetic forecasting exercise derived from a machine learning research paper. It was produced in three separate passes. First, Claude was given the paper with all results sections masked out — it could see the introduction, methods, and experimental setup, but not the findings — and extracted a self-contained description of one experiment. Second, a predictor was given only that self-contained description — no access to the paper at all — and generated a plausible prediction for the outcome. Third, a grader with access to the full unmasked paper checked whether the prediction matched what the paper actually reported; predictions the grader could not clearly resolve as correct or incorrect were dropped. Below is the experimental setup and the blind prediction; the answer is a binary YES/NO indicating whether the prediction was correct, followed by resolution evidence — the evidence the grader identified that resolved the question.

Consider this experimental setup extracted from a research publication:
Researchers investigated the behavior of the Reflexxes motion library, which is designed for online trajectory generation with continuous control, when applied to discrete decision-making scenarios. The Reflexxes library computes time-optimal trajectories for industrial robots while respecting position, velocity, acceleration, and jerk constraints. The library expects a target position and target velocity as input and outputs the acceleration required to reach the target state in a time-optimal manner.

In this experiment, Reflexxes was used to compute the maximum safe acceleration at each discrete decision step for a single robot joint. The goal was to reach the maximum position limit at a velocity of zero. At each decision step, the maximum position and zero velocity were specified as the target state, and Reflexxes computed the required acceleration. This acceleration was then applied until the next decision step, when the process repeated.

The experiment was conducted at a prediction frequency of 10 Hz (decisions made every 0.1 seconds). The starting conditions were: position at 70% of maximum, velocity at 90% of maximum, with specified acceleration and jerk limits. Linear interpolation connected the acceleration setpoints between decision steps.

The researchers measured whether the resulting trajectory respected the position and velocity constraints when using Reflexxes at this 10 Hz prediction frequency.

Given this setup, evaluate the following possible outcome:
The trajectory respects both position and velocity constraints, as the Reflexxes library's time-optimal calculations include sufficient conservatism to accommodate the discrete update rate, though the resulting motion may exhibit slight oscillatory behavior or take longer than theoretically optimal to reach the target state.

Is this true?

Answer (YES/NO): NO